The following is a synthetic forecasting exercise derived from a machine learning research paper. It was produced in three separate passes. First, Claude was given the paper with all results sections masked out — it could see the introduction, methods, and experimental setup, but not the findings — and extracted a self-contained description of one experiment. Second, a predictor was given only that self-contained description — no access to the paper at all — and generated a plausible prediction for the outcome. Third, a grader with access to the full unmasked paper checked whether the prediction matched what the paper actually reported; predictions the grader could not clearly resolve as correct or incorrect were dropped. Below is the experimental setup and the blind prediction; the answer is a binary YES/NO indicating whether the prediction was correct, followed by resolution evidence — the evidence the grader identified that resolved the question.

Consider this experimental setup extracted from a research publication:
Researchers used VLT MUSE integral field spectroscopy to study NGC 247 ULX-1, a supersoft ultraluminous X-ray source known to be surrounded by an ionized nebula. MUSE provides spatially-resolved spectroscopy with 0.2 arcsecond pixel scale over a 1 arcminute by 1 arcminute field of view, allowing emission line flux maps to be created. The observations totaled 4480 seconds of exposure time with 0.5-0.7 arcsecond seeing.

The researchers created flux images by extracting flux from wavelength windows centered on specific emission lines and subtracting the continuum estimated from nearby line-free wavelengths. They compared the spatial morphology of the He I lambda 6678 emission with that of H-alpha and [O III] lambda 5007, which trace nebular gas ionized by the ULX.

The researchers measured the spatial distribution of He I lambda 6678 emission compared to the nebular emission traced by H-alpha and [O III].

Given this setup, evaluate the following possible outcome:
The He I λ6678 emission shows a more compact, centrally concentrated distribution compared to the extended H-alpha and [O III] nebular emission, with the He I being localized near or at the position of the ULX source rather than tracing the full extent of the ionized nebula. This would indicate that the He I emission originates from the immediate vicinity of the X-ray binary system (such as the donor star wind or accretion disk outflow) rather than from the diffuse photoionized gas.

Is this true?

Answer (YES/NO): YES